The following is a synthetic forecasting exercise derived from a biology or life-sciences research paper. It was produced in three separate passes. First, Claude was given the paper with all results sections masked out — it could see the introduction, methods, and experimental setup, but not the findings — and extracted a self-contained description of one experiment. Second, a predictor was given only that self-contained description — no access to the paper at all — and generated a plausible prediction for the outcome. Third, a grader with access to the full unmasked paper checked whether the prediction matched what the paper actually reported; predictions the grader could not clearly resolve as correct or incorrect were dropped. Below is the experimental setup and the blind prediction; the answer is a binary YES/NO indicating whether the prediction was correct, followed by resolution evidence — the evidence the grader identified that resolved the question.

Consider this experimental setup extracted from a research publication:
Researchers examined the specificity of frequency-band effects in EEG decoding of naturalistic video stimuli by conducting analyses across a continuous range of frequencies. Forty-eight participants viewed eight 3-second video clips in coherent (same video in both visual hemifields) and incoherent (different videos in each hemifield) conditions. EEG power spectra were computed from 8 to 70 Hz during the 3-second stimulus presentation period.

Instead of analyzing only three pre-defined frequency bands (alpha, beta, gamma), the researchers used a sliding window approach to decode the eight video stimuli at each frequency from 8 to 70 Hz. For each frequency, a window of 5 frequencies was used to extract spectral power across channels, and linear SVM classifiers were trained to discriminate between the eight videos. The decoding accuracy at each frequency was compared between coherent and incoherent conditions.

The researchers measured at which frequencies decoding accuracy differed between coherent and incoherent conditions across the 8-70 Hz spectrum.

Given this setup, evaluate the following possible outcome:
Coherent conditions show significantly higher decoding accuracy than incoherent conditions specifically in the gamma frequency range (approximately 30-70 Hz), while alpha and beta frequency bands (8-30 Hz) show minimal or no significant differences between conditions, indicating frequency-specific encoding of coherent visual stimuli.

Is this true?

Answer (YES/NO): NO